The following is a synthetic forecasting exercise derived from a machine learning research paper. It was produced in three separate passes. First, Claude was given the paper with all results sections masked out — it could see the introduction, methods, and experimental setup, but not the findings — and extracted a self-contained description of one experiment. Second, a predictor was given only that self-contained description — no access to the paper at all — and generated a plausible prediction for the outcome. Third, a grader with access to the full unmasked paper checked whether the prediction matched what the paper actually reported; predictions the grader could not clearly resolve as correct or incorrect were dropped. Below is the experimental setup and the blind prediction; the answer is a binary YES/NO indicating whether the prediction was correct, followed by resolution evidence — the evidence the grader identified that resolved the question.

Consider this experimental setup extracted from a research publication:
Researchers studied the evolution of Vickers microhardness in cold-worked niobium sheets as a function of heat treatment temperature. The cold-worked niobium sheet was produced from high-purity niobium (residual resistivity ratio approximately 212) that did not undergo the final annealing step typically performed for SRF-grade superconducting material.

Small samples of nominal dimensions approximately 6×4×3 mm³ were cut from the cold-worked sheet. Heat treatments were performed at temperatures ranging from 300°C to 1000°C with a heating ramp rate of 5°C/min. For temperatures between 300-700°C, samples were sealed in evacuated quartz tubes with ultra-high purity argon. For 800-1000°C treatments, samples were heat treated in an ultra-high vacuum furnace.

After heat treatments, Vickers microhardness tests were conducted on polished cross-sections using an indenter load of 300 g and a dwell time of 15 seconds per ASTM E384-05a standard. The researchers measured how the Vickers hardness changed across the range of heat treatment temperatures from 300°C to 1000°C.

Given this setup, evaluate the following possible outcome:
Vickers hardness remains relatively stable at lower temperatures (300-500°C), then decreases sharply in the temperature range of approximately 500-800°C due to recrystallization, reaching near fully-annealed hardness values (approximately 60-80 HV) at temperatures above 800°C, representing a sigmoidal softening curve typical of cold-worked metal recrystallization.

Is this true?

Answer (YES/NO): NO